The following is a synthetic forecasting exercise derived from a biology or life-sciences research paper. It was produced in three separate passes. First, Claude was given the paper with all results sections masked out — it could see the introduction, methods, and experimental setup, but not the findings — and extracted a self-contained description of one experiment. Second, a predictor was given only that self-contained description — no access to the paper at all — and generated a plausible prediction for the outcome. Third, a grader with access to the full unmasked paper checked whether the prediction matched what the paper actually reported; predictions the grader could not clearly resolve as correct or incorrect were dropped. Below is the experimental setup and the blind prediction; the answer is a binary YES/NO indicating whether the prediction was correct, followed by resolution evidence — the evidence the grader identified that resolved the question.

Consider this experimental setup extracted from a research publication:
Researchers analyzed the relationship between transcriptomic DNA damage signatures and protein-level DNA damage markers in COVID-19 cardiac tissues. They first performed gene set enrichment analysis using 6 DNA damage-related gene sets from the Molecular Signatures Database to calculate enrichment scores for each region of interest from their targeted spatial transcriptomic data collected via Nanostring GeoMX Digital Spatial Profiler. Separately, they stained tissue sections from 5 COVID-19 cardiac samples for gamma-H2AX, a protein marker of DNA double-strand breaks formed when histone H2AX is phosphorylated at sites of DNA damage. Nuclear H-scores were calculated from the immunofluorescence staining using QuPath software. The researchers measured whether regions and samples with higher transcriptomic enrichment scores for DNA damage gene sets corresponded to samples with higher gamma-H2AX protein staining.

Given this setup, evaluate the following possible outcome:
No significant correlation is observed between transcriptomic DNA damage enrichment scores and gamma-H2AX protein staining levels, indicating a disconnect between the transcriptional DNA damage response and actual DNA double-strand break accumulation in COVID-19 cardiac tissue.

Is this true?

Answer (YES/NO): NO